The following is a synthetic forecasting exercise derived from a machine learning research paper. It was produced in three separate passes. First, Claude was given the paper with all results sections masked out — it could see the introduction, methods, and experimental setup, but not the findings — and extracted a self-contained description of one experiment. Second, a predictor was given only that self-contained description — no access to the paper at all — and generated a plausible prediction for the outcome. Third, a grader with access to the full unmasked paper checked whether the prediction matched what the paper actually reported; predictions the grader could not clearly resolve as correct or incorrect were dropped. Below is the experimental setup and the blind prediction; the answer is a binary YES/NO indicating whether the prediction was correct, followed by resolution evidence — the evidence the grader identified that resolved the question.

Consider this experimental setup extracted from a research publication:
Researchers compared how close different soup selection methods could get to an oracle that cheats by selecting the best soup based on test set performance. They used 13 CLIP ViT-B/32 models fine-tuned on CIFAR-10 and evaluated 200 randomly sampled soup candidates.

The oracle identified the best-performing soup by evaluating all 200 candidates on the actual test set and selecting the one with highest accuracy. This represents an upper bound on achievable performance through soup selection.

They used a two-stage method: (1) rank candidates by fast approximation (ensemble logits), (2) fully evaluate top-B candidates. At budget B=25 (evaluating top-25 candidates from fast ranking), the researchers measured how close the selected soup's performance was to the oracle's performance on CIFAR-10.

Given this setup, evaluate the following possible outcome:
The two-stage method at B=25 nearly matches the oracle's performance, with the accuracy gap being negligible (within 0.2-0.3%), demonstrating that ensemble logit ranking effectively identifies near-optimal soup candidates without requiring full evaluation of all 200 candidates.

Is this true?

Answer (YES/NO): YES